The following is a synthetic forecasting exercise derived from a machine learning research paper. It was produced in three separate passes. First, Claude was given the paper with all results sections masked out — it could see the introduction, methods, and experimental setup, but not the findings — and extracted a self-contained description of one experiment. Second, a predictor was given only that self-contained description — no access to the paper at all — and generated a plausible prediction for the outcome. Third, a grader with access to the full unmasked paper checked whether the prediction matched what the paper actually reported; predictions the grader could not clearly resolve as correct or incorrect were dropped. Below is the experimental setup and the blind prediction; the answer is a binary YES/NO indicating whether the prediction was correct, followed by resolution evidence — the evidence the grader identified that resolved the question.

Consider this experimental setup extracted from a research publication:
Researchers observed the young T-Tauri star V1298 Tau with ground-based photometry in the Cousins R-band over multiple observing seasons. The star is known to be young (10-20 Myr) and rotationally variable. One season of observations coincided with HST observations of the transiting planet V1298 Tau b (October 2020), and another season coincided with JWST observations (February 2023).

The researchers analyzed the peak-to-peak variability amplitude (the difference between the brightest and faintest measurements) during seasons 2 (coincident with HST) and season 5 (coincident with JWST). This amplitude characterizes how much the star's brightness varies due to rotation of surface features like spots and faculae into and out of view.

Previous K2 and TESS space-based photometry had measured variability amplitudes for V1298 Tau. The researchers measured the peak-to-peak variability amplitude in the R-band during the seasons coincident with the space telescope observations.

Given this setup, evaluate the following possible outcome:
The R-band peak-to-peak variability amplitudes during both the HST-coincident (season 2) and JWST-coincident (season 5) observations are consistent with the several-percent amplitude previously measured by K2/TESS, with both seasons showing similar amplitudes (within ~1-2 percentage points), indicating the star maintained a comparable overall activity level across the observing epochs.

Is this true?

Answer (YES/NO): YES